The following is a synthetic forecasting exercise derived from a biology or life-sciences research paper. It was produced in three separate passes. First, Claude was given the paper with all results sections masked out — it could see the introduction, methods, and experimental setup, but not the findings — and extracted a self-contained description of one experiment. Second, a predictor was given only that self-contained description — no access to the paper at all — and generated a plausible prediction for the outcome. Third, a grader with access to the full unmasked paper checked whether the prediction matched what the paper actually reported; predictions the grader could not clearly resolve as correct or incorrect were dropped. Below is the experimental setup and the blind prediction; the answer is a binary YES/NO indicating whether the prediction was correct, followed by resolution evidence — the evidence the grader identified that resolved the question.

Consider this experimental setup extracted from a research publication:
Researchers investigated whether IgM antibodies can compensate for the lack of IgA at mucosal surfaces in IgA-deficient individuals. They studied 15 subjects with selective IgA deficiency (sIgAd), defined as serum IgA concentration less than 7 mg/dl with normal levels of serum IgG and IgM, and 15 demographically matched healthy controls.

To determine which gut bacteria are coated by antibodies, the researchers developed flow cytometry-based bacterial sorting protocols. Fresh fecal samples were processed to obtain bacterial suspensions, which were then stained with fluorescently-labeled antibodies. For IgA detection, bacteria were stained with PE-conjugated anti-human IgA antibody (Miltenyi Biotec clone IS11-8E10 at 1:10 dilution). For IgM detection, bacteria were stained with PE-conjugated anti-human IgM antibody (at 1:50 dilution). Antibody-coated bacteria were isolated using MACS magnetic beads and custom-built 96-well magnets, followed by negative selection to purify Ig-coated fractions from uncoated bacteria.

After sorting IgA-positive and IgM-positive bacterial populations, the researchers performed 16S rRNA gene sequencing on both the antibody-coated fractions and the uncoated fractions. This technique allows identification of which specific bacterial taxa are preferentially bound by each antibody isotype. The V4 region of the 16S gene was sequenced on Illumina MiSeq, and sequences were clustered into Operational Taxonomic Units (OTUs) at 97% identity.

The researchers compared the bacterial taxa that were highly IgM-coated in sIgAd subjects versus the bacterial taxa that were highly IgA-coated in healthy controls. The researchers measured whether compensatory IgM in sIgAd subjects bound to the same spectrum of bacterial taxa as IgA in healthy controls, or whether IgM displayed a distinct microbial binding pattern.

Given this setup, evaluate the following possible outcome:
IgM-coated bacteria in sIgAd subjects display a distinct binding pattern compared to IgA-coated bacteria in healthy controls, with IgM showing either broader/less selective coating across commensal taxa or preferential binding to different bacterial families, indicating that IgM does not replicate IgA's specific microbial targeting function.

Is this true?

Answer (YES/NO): YES